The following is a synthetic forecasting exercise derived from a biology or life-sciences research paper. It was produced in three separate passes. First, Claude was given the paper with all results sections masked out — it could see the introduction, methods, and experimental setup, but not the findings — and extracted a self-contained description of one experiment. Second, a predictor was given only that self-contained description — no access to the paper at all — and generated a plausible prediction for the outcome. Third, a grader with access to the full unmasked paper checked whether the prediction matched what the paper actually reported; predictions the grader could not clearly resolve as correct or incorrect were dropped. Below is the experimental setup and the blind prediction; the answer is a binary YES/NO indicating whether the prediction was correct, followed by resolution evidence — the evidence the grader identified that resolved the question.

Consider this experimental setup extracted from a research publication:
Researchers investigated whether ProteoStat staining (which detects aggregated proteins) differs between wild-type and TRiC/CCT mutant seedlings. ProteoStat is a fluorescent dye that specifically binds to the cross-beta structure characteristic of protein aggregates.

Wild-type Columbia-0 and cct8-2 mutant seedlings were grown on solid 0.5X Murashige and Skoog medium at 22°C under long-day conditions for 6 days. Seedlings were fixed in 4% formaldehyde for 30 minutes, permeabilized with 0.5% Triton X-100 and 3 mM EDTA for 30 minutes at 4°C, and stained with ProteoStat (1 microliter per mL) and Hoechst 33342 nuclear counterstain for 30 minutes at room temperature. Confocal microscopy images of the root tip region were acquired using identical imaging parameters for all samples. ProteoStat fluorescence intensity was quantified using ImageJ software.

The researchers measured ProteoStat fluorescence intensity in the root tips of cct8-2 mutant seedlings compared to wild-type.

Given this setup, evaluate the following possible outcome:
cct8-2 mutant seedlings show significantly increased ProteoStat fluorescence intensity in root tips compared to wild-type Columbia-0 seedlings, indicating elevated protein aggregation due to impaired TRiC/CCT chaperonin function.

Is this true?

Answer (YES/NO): YES